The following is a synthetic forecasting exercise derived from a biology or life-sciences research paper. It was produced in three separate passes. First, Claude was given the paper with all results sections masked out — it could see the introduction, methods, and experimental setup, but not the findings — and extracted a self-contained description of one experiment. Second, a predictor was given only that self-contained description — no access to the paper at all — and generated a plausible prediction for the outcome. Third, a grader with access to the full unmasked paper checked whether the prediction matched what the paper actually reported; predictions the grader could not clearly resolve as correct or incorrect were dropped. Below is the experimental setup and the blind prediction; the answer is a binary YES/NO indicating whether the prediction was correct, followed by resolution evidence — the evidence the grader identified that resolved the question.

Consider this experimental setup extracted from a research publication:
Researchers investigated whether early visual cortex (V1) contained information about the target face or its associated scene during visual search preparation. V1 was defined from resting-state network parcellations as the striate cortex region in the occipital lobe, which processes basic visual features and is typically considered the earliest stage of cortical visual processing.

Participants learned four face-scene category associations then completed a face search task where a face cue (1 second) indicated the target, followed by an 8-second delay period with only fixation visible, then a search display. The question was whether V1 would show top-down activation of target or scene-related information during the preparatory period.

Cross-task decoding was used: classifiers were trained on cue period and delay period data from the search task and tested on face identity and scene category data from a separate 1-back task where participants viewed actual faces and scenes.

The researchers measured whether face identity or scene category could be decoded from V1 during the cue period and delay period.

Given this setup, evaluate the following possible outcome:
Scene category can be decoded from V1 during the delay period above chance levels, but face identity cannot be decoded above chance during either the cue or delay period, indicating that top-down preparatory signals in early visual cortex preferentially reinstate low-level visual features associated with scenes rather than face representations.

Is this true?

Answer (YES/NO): NO